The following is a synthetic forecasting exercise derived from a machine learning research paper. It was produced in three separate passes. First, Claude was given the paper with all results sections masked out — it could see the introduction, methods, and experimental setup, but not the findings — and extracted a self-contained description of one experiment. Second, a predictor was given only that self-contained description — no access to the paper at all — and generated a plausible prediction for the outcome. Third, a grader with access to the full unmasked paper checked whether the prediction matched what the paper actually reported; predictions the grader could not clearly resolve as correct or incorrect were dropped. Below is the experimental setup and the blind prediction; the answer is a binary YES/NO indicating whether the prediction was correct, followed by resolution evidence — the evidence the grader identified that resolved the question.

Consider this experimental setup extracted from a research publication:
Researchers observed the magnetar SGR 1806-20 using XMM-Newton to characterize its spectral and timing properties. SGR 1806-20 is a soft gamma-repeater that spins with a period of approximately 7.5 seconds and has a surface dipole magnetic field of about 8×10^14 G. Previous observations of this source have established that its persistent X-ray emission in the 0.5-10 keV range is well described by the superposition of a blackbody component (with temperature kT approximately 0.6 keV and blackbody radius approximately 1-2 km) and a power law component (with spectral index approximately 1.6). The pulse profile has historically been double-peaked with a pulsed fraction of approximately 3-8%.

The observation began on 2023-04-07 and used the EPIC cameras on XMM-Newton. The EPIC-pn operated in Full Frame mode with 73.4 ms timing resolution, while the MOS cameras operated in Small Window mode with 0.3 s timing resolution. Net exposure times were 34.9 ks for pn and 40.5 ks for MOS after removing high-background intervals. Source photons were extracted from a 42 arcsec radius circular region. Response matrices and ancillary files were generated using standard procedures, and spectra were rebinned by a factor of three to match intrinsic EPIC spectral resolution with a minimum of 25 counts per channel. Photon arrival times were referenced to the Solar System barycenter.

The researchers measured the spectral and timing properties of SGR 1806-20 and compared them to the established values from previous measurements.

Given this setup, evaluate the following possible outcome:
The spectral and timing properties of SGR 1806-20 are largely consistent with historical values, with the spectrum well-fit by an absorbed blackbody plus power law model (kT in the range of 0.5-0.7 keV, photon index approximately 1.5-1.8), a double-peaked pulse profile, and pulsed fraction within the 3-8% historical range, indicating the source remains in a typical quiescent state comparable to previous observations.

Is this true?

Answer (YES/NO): NO